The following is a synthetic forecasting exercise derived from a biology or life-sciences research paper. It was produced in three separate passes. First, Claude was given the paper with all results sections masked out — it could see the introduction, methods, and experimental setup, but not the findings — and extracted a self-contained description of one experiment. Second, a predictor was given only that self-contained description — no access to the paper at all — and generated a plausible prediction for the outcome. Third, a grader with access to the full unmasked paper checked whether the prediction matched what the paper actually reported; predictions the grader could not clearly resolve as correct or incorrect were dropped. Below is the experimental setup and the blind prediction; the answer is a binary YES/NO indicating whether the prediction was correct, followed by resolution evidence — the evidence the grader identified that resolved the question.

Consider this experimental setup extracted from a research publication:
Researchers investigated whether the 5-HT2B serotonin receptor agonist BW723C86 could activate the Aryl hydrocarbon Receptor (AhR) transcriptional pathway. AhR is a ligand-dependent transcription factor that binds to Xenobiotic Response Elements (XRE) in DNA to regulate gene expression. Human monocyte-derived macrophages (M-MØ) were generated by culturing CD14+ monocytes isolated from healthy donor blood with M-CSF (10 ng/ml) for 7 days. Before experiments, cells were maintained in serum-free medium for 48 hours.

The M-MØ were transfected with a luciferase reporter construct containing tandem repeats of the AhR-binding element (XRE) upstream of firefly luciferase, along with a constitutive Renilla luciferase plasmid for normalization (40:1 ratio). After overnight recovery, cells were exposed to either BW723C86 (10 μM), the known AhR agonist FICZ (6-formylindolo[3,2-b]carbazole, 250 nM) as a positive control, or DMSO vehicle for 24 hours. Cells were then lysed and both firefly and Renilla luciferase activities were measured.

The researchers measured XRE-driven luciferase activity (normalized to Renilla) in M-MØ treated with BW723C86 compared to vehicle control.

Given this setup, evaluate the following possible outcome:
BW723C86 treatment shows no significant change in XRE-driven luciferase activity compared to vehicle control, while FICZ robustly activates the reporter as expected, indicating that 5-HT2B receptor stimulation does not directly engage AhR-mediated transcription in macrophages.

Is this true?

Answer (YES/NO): NO